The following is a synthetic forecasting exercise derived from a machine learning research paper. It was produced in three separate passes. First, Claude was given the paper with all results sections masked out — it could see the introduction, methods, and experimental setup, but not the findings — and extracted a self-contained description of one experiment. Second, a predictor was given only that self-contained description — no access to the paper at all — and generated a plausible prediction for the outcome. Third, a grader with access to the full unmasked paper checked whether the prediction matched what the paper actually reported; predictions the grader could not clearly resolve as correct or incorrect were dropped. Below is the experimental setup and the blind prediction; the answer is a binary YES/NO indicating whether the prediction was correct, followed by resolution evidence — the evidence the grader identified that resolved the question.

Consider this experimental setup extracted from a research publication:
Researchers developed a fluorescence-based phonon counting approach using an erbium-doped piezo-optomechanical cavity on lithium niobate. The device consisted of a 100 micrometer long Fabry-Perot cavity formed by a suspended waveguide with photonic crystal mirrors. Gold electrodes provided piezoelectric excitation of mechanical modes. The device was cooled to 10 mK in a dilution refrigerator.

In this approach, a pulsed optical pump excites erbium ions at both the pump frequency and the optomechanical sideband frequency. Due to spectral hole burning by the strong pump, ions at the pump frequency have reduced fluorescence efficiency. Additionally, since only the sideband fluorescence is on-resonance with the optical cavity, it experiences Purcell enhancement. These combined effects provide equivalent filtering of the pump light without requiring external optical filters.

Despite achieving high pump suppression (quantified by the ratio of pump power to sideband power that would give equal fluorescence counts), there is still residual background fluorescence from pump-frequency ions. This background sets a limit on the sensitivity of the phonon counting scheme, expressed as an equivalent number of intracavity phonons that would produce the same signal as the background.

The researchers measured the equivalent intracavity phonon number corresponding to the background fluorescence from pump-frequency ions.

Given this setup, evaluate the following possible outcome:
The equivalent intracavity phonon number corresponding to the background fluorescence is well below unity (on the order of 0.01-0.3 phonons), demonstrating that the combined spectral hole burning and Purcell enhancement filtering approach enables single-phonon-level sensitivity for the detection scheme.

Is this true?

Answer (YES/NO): NO